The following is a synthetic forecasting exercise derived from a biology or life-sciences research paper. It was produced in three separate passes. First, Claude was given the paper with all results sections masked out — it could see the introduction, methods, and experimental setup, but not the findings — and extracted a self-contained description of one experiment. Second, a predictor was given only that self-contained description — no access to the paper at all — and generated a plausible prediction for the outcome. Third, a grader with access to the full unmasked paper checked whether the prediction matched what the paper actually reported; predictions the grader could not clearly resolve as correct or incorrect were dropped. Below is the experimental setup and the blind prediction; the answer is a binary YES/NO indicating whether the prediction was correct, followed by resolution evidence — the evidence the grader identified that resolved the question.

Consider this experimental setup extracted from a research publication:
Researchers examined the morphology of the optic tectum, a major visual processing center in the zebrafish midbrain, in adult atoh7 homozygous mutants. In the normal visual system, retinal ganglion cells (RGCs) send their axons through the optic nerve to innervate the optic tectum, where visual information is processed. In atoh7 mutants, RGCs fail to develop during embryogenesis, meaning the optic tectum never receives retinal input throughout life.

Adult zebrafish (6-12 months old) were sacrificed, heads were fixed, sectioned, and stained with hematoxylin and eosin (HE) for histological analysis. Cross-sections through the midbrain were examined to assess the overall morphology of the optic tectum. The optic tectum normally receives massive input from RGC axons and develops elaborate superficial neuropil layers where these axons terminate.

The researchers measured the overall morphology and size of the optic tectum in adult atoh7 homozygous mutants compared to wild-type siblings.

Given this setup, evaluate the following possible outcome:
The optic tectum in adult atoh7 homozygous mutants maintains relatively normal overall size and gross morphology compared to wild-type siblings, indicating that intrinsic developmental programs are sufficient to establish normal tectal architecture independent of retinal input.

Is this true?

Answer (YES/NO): NO